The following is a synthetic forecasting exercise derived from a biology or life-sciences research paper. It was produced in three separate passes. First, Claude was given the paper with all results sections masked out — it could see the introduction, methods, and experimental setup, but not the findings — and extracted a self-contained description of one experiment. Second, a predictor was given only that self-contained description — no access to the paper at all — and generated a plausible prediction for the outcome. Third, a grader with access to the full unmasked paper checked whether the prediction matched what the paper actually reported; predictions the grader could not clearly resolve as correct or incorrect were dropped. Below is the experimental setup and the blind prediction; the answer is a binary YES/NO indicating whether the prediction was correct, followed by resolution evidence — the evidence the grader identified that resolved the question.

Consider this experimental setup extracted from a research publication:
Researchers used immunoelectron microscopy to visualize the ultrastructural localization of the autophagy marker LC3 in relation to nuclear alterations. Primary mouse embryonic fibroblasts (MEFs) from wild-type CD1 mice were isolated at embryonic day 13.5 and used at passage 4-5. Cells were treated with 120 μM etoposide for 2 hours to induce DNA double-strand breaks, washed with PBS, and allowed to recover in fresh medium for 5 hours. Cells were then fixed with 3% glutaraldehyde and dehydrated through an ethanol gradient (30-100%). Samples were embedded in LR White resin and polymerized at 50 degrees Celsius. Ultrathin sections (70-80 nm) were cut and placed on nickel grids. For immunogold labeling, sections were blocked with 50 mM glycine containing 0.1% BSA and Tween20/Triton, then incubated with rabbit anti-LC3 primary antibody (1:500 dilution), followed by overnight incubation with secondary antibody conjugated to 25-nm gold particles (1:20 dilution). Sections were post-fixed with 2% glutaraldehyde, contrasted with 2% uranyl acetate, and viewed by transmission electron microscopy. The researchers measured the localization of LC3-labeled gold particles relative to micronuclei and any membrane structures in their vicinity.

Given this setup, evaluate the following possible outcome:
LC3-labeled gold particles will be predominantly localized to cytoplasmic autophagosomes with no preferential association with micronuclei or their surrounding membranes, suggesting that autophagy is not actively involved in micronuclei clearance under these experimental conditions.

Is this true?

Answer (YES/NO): NO